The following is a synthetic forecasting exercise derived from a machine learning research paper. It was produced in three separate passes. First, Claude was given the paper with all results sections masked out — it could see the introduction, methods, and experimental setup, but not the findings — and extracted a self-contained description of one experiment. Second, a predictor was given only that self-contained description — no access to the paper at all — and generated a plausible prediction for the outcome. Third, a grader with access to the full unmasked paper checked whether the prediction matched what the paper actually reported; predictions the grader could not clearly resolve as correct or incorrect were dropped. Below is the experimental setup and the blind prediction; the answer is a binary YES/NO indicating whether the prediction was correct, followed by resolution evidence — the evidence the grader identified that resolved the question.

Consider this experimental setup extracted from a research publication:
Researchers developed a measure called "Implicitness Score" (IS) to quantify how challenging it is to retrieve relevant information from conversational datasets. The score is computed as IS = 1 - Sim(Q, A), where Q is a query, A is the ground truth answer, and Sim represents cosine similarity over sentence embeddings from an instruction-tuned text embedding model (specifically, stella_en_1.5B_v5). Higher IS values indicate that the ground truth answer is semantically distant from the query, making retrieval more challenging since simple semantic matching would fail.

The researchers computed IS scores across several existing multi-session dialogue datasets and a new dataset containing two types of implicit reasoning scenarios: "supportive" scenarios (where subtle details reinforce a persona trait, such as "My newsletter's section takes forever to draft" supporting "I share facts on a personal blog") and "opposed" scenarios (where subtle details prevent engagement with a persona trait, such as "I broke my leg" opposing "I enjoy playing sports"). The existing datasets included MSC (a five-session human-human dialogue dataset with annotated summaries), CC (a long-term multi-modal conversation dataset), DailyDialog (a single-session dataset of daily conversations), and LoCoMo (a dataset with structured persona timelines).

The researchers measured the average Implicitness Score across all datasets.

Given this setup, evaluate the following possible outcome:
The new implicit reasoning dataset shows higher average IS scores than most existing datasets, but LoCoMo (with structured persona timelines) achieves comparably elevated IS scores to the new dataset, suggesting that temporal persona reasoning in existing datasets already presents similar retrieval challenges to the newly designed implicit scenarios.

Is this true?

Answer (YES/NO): NO